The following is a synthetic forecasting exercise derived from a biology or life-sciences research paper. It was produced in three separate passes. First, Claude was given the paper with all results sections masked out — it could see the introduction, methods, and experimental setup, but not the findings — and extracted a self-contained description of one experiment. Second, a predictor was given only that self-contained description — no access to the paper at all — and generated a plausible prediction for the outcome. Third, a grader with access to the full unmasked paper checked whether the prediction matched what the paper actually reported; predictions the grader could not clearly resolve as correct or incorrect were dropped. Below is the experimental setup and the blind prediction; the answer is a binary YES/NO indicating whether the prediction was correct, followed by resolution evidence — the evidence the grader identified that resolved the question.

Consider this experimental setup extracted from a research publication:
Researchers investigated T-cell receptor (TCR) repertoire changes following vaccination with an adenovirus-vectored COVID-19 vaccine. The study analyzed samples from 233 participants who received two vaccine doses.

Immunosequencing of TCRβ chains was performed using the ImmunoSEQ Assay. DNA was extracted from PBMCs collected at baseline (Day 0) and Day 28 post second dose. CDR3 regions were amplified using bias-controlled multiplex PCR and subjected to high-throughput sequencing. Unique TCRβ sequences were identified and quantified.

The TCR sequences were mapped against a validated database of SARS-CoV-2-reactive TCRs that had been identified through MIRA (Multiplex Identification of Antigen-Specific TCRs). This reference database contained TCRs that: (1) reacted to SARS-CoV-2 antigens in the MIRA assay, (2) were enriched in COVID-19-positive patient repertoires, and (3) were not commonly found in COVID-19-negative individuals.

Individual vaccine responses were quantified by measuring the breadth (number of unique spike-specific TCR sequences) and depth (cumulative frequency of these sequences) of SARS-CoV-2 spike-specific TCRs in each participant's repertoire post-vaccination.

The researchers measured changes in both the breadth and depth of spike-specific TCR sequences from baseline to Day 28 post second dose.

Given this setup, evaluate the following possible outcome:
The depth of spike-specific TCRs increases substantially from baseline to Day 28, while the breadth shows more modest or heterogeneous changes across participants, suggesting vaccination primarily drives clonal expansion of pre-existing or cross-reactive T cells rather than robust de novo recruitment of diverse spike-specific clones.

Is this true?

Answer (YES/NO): NO